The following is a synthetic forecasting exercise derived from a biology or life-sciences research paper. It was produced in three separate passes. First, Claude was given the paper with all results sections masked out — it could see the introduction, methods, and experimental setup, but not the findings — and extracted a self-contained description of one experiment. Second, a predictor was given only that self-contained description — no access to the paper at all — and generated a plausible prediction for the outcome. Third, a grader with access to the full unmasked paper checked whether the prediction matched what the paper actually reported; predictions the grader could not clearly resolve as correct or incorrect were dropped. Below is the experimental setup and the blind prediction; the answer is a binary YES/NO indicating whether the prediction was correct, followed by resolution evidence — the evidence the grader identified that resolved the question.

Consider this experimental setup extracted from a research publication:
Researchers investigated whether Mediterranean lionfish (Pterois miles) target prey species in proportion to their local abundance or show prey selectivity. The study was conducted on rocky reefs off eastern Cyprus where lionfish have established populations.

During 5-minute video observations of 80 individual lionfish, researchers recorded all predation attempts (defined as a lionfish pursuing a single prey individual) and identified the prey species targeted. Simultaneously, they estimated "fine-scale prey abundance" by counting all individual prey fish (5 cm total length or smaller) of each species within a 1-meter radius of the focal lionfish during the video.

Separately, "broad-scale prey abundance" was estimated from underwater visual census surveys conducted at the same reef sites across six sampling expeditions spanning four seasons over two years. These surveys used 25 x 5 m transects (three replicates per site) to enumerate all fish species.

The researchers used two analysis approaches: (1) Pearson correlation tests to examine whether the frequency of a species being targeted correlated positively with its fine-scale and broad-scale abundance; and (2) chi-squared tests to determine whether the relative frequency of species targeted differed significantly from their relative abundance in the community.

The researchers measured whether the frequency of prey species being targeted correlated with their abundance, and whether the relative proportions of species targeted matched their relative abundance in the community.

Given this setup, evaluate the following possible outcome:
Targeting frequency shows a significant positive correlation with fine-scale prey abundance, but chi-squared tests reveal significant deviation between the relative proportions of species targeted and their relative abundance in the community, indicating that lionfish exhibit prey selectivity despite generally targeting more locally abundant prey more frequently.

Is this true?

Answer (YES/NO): YES